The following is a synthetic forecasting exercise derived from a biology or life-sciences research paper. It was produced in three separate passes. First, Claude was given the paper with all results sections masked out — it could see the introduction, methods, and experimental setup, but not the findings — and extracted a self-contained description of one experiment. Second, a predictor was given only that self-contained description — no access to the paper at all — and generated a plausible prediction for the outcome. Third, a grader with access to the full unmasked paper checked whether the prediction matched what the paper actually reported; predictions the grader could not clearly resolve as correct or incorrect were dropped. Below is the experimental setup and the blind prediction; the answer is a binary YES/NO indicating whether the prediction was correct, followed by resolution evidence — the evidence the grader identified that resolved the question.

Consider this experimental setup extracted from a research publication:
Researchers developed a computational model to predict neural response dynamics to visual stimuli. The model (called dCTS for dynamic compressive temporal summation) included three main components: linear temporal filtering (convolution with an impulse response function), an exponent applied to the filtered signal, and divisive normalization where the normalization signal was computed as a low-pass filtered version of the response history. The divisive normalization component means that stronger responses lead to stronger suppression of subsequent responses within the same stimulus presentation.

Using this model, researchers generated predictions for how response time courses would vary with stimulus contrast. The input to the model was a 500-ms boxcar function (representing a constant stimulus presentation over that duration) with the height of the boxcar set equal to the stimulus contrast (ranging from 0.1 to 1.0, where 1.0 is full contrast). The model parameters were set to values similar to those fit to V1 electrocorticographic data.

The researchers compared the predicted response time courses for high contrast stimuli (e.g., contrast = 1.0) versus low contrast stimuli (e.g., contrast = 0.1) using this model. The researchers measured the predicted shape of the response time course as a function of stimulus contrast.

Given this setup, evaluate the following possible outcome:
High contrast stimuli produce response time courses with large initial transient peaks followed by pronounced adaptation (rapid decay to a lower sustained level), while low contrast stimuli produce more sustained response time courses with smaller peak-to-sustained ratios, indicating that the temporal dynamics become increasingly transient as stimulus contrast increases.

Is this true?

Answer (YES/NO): YES